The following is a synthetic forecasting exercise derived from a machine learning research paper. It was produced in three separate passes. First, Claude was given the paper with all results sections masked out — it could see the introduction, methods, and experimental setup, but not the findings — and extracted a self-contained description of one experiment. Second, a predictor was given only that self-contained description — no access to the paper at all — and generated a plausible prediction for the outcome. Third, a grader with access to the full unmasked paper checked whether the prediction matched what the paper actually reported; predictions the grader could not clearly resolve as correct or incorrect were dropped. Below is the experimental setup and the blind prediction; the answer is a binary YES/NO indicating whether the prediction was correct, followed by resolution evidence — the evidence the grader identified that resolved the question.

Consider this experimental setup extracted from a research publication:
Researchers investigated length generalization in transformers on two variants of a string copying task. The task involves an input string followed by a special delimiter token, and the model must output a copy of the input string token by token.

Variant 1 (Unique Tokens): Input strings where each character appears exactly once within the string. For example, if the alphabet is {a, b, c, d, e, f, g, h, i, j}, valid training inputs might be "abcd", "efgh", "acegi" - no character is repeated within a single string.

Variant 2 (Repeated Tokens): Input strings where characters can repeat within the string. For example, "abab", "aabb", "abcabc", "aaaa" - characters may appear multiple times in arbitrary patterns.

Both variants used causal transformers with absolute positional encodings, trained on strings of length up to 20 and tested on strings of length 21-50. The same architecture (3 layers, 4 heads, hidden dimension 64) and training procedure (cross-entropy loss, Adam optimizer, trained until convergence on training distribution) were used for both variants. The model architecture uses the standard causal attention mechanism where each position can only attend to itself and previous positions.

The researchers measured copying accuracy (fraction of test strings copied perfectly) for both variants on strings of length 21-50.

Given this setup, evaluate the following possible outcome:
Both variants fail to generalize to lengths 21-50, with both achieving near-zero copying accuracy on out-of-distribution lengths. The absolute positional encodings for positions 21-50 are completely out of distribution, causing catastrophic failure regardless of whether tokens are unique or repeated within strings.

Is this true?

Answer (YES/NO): NO